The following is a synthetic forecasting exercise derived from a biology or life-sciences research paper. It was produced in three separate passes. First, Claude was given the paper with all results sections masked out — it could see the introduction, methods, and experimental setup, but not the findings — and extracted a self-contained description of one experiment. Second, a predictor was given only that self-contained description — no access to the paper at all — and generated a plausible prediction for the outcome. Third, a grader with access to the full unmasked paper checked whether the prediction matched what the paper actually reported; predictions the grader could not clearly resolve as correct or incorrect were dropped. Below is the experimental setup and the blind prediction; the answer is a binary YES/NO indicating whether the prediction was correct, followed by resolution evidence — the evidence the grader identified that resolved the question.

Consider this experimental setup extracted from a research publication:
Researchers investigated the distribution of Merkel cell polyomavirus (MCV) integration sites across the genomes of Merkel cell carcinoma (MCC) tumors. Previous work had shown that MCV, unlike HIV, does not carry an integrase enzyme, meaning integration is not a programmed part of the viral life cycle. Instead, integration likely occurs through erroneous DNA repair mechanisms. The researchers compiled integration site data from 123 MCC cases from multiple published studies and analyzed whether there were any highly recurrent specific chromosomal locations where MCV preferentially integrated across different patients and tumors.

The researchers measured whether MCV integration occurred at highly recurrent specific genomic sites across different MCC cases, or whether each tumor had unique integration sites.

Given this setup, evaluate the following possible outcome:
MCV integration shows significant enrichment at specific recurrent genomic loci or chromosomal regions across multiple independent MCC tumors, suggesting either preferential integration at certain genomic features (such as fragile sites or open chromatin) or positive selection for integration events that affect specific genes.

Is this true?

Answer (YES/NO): NO